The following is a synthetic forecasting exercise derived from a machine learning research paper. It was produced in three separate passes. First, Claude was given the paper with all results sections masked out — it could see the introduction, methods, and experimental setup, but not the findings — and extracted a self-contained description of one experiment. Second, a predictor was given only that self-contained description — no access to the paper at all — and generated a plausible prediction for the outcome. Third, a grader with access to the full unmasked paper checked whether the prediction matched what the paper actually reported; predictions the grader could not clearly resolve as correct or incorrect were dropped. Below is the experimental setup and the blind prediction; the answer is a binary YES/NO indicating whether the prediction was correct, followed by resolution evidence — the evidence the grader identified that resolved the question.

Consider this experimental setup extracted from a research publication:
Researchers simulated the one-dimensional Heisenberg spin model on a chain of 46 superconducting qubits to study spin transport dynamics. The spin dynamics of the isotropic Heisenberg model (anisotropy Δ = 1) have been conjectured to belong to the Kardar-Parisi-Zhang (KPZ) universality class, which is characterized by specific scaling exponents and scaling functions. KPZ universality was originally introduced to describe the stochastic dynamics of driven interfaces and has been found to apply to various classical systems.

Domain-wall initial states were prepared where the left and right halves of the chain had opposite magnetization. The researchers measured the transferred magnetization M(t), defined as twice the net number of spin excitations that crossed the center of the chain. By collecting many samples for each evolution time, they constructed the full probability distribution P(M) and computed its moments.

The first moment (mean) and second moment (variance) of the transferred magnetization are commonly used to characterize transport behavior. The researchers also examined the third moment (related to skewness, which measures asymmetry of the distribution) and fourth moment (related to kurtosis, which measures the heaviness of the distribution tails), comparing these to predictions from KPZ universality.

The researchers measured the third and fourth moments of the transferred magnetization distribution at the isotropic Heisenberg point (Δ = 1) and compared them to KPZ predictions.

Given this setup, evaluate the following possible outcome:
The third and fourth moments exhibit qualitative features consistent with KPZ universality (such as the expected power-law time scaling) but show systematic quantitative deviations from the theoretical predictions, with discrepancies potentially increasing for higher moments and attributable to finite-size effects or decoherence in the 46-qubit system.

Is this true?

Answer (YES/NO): NO